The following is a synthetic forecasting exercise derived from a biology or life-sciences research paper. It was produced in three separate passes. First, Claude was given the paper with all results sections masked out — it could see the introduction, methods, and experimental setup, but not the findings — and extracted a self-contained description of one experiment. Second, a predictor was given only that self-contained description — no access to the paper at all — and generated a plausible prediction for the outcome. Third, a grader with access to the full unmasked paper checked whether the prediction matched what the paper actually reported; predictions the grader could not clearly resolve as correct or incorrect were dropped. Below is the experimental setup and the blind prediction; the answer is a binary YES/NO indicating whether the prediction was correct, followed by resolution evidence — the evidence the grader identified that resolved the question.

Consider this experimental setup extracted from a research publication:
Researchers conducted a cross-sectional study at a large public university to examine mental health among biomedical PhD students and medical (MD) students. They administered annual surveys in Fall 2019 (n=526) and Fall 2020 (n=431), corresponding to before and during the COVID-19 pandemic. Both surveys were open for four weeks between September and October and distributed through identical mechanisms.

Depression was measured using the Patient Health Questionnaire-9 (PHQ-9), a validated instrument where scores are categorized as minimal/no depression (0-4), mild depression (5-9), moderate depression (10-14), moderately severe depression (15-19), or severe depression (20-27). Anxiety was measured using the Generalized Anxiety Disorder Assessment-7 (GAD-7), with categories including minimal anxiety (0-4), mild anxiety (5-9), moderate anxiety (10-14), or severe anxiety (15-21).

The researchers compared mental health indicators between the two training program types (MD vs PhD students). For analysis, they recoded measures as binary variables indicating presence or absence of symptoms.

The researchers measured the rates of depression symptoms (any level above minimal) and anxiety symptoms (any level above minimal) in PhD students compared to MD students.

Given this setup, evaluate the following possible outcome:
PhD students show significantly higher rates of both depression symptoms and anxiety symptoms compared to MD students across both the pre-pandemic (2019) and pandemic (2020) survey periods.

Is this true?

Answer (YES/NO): YES